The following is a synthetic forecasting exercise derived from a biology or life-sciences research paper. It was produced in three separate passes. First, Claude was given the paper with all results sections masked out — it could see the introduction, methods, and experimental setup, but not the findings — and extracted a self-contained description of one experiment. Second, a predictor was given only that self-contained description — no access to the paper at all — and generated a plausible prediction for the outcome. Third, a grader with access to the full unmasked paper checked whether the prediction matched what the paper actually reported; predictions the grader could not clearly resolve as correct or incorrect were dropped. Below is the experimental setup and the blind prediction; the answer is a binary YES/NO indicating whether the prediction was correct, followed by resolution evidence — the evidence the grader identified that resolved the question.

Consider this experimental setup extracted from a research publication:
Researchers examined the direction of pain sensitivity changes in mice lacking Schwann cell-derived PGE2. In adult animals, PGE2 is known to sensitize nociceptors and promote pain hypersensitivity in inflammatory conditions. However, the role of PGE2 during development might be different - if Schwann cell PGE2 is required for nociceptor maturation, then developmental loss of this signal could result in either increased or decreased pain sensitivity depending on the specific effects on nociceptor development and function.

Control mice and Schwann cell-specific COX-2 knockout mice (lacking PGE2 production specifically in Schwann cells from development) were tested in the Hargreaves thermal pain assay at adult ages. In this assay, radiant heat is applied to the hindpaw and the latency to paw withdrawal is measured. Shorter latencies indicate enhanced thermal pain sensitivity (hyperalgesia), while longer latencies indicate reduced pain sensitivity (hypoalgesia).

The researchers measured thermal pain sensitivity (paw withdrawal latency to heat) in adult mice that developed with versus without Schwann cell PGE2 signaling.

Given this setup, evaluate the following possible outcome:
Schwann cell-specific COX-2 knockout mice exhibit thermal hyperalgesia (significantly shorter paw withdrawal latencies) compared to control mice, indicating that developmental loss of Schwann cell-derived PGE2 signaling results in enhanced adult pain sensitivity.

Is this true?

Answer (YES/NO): NO